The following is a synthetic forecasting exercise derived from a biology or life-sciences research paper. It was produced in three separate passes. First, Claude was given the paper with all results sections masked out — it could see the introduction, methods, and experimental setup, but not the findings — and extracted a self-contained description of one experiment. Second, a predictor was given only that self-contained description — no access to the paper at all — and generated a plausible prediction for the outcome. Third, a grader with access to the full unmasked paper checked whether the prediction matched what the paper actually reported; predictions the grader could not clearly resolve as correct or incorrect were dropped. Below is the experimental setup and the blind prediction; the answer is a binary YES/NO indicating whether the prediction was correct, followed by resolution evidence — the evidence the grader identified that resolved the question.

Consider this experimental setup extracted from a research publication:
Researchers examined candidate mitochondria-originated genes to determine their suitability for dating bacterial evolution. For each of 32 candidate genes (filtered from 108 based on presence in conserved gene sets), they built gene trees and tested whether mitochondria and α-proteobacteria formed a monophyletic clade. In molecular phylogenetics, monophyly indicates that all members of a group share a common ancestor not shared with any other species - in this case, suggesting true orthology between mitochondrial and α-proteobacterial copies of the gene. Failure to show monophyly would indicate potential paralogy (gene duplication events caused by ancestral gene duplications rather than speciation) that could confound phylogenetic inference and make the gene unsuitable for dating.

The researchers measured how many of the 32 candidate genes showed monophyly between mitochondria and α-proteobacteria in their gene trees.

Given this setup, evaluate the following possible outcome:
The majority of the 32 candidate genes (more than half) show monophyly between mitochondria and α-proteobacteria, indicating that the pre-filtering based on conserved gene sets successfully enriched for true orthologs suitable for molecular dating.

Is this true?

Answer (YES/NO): YES